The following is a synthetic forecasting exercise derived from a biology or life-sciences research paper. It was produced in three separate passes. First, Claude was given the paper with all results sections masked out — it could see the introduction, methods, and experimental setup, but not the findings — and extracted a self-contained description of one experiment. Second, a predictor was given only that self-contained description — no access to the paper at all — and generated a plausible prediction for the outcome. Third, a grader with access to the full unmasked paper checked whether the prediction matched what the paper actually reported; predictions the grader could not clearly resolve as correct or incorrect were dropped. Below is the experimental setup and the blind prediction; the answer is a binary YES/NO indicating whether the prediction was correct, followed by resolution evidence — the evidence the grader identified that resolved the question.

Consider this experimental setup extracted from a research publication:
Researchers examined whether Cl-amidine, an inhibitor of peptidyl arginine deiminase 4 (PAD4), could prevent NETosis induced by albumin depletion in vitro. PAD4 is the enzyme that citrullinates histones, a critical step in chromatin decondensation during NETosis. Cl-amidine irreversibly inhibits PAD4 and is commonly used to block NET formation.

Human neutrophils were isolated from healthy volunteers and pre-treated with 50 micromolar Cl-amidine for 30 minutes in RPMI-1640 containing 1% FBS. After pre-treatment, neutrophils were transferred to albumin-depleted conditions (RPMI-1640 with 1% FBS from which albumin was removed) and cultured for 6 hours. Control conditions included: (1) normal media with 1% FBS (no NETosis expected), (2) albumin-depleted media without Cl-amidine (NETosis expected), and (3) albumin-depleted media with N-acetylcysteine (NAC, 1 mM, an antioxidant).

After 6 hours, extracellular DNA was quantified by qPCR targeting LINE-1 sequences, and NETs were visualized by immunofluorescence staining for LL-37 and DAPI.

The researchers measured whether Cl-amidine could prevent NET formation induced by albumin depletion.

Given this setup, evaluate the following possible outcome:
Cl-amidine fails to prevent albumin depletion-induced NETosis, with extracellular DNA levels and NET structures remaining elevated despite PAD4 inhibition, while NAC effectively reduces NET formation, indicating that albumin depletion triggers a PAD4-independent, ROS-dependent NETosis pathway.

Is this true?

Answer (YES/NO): NO